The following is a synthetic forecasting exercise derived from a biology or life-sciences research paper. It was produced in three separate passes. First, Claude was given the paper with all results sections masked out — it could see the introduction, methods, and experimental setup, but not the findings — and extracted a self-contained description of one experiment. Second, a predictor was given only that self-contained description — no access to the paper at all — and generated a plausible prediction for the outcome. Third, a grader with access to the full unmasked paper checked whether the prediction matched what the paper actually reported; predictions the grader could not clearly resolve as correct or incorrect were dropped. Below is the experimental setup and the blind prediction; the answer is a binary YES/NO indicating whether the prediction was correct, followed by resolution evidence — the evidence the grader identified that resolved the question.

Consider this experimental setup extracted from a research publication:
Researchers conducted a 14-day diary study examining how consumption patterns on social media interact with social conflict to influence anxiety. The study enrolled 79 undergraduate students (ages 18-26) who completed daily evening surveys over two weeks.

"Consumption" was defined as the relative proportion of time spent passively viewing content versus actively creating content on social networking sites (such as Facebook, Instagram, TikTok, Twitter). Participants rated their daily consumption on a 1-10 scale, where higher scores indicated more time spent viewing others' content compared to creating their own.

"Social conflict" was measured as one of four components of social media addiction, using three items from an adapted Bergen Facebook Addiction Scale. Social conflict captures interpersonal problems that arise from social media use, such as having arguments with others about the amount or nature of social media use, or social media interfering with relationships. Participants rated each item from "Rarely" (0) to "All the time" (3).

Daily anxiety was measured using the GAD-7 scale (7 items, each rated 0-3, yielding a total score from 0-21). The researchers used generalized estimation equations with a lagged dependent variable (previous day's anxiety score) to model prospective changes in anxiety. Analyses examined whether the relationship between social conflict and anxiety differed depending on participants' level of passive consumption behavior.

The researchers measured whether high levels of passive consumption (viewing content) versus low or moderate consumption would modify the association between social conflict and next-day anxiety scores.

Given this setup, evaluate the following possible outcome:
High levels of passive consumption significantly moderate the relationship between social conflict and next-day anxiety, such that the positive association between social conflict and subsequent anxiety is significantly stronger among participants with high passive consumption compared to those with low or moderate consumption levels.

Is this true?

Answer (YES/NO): YES